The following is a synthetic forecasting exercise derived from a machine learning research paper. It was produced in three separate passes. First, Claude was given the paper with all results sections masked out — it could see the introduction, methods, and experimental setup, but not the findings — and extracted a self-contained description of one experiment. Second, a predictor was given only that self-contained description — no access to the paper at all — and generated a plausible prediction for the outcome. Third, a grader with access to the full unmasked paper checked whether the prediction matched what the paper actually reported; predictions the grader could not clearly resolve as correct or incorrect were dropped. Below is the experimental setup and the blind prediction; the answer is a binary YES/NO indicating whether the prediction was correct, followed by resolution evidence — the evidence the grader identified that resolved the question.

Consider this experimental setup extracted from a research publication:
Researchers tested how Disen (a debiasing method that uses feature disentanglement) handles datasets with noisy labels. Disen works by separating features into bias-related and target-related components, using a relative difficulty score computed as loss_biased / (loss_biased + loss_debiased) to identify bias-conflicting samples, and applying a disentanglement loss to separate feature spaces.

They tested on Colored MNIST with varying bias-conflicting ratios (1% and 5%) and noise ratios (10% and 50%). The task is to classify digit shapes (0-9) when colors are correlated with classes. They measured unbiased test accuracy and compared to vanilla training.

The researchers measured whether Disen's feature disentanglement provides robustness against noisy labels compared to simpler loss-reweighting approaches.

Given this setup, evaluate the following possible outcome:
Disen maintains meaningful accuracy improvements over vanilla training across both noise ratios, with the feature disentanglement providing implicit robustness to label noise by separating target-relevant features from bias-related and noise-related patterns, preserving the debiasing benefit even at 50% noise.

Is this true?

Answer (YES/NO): NO